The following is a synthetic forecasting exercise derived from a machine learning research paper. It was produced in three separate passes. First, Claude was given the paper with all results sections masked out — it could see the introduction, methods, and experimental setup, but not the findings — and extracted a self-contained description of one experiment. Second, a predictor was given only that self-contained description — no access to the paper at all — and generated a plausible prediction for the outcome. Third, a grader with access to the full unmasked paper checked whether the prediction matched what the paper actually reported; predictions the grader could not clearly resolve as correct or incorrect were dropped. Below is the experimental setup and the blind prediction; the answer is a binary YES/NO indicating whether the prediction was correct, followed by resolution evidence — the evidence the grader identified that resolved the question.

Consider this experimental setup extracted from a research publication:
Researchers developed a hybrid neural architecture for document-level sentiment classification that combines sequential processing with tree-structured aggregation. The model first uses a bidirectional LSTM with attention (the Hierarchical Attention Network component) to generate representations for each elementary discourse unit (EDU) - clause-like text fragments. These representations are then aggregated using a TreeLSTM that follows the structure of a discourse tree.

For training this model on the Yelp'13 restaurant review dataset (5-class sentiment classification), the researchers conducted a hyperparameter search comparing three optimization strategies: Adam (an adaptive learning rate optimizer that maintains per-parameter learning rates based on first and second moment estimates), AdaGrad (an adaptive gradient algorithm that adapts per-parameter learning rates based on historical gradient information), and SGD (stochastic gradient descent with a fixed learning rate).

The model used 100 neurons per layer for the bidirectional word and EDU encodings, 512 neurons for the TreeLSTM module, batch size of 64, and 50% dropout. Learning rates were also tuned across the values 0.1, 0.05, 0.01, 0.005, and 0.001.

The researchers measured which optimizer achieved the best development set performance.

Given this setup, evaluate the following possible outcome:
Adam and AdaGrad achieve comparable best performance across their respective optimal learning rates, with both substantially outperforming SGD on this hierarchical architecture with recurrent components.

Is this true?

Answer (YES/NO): NO